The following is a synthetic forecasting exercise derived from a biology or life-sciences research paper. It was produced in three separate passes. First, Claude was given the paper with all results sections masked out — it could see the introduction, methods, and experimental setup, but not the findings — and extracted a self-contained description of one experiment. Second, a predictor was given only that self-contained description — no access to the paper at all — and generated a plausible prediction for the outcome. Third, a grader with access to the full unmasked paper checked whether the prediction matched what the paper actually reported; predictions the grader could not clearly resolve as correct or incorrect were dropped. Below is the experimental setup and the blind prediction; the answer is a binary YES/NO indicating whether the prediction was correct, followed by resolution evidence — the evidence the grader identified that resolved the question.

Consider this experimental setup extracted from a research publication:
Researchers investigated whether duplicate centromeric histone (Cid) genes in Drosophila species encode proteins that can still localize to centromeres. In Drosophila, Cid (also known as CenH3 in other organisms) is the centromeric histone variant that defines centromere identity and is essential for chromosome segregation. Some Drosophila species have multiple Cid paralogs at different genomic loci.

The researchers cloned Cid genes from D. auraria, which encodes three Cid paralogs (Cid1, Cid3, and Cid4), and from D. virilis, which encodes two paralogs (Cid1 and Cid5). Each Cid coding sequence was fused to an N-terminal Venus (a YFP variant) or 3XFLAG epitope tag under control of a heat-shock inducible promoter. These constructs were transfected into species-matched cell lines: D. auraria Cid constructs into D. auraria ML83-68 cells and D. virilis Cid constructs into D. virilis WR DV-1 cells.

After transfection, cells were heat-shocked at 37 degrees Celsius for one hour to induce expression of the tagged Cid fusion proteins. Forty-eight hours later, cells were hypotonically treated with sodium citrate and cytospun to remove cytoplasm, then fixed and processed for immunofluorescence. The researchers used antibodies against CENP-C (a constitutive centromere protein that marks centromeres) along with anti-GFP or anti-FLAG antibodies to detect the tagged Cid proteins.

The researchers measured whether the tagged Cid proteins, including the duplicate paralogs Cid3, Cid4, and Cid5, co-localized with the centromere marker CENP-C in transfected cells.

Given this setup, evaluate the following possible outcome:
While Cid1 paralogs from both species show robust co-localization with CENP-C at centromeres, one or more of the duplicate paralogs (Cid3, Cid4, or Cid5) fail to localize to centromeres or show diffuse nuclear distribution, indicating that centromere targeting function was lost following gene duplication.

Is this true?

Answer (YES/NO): NO